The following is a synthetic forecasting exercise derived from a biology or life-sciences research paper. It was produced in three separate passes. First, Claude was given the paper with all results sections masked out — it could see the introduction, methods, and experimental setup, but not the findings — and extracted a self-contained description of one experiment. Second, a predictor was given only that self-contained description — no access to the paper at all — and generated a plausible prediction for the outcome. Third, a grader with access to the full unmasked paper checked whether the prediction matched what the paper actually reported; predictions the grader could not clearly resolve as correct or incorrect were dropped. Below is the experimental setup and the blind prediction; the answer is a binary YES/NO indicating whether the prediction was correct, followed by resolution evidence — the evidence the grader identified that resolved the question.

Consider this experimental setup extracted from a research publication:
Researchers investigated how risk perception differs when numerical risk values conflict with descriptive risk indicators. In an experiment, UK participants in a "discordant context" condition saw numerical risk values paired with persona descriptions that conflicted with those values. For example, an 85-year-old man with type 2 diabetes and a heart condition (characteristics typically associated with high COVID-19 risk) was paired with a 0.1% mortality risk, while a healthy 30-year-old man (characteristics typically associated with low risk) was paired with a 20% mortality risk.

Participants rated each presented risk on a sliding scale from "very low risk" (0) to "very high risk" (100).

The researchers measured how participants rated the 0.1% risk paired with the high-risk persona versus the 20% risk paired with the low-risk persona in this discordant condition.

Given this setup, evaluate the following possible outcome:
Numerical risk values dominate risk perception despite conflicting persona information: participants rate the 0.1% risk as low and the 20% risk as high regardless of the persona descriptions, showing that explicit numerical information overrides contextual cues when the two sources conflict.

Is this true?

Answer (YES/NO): NO